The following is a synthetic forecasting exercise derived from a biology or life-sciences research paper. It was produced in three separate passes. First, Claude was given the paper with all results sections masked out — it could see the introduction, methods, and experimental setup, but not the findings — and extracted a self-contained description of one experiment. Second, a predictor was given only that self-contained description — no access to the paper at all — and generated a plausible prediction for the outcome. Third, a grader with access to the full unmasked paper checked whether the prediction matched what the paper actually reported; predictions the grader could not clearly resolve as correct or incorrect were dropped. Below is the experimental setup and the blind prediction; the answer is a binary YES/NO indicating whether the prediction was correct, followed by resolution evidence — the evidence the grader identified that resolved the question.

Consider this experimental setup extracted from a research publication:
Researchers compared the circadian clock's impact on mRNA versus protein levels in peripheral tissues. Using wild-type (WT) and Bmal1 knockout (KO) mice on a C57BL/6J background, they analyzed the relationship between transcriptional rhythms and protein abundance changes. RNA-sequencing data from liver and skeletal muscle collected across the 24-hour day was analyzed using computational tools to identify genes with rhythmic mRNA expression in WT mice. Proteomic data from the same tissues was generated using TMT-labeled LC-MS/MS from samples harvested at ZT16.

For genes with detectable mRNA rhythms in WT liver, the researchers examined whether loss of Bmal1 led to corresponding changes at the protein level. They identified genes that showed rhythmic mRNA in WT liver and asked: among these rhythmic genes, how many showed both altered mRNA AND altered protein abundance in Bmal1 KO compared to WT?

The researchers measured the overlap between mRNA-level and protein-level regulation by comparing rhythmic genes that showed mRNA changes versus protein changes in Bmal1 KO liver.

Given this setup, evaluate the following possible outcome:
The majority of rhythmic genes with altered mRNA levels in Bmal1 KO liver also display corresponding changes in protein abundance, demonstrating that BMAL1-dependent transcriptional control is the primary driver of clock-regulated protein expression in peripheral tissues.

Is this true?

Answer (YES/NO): NO